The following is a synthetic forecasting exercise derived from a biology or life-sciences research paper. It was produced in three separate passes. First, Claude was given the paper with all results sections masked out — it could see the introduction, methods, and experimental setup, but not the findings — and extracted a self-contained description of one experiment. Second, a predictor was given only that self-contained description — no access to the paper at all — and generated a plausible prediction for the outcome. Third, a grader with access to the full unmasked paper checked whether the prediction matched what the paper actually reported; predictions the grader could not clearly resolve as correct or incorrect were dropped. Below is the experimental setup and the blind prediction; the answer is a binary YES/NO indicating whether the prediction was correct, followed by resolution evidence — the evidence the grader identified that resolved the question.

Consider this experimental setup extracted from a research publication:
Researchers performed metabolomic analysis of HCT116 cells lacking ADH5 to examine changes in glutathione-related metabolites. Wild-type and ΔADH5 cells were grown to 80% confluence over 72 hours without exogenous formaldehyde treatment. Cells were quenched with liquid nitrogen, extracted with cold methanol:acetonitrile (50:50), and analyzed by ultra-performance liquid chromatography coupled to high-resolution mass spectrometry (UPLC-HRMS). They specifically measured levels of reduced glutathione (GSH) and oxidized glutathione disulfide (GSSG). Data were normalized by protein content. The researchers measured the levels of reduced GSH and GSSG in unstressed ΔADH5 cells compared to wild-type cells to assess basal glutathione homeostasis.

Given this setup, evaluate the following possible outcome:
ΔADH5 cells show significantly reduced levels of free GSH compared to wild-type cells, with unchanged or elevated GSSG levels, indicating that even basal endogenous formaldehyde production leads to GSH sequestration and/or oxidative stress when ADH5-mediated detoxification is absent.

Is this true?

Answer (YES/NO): YES